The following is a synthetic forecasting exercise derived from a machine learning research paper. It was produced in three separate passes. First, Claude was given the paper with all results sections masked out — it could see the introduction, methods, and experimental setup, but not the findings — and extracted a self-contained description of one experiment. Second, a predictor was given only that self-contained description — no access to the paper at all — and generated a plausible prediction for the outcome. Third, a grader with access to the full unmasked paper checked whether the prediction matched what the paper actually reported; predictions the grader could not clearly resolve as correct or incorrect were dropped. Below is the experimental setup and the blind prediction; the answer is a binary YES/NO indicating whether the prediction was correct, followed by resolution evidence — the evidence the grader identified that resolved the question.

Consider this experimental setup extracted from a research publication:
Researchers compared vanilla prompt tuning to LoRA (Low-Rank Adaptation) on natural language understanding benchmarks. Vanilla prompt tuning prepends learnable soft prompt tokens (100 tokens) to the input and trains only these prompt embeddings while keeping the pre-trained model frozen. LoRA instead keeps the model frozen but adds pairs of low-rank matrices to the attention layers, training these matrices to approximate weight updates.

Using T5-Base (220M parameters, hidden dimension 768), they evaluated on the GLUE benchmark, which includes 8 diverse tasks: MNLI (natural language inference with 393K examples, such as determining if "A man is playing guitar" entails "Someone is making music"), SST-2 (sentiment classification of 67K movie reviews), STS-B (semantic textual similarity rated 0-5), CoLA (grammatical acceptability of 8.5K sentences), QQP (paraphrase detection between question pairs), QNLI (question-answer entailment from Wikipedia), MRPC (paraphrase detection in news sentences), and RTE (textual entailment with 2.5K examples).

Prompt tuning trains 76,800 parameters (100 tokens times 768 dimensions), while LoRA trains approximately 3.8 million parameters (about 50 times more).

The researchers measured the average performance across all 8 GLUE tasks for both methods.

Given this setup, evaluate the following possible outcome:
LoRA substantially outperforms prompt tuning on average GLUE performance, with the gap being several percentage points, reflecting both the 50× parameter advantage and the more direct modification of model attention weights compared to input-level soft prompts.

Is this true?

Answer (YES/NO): NO